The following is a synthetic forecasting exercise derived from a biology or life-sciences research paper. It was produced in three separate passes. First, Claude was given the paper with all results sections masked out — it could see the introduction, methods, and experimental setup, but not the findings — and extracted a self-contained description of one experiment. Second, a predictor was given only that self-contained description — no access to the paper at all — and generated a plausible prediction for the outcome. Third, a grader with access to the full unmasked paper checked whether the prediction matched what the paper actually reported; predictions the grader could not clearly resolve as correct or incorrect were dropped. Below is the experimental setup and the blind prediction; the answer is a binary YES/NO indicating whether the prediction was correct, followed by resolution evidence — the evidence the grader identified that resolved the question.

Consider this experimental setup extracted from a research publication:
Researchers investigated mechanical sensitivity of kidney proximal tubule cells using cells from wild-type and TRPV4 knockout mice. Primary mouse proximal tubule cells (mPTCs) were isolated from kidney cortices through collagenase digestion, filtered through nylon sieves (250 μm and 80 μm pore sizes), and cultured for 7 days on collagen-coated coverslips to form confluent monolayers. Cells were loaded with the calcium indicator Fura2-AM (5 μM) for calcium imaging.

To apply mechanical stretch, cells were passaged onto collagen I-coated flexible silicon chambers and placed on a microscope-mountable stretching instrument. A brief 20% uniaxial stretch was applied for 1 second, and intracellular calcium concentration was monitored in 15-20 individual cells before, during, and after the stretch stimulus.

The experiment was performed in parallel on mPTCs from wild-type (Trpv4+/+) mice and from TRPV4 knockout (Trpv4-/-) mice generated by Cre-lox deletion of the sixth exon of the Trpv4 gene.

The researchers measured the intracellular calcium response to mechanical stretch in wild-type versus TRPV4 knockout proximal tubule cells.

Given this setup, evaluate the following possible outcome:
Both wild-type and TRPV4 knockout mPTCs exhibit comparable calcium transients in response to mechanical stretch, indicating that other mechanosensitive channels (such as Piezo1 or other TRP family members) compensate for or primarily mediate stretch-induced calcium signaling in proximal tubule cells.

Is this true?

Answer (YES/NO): NO